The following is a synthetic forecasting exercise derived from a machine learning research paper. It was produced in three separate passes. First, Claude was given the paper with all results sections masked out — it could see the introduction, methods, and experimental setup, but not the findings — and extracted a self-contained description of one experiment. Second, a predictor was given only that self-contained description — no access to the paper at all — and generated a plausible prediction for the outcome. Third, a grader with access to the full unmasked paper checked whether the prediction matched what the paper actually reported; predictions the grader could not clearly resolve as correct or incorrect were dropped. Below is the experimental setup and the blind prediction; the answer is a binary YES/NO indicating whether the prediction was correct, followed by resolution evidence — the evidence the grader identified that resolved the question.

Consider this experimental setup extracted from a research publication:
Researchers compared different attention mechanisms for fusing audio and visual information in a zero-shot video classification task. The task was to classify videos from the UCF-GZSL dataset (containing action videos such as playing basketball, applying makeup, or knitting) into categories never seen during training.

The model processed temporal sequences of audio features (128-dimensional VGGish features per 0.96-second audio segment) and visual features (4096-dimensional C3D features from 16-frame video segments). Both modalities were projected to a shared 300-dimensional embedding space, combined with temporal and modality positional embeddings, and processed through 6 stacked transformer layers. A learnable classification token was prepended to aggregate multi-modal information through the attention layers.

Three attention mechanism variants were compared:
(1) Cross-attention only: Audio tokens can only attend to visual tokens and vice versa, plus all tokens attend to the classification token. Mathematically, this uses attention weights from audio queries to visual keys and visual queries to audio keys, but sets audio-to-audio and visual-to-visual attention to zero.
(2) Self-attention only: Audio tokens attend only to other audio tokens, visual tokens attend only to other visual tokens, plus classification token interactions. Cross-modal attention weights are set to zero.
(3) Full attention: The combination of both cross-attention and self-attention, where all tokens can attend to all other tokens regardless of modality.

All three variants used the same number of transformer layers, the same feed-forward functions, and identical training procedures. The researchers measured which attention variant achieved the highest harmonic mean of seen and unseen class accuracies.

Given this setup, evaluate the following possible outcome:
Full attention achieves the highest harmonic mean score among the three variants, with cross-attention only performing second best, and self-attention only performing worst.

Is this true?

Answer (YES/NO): NO